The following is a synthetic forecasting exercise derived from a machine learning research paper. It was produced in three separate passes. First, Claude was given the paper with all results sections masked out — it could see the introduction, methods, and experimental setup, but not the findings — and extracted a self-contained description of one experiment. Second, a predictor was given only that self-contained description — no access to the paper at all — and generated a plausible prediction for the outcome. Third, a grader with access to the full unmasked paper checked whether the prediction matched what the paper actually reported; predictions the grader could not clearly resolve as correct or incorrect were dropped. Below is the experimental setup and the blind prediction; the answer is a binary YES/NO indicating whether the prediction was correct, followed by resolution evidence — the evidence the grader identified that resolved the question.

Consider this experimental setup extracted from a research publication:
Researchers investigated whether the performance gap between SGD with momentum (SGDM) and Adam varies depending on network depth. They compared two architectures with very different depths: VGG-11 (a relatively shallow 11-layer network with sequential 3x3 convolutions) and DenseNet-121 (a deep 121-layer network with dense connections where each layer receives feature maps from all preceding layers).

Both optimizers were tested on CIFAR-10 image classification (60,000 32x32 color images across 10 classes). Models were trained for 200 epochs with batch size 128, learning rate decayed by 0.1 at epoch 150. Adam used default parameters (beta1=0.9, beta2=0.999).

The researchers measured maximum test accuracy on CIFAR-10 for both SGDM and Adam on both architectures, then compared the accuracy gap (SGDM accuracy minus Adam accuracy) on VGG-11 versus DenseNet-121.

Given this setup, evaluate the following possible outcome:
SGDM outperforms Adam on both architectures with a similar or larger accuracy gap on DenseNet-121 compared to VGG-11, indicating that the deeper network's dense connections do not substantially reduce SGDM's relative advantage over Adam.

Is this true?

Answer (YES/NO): YES